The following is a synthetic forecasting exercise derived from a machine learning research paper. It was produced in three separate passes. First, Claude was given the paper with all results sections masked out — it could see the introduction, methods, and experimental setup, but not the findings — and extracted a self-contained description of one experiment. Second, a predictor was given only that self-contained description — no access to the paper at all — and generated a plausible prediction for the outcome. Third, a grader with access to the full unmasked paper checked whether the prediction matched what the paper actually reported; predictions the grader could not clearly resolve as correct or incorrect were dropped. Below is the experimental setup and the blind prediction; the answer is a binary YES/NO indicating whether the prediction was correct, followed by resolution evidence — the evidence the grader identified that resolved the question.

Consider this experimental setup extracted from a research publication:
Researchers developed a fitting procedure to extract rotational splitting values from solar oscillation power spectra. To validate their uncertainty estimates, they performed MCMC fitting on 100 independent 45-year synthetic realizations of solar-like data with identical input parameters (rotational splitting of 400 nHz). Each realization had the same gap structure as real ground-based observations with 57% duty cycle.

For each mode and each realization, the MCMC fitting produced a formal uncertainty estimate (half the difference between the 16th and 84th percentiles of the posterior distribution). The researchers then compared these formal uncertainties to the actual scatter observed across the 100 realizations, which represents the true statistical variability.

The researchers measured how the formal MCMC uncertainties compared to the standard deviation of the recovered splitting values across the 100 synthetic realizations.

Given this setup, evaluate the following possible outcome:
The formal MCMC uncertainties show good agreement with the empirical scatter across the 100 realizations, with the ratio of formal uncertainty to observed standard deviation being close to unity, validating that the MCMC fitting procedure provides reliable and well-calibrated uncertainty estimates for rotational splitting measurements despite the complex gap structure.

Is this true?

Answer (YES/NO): NO